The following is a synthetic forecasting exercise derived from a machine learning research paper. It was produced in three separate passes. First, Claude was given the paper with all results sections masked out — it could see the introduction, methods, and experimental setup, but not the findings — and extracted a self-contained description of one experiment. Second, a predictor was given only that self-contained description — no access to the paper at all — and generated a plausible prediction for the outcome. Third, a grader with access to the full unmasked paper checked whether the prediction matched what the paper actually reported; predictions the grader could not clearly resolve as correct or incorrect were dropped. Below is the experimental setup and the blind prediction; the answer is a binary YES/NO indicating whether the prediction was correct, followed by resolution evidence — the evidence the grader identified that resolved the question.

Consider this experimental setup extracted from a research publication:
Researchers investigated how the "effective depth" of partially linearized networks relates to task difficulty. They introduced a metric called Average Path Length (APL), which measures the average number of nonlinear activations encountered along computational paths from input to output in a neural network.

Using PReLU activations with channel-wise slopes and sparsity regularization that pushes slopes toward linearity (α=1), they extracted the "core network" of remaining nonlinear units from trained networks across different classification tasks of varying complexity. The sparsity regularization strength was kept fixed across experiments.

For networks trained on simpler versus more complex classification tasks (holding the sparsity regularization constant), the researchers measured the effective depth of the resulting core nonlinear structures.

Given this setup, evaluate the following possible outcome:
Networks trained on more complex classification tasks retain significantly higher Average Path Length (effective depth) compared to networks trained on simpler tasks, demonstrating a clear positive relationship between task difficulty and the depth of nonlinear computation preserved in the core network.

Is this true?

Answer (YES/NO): YES